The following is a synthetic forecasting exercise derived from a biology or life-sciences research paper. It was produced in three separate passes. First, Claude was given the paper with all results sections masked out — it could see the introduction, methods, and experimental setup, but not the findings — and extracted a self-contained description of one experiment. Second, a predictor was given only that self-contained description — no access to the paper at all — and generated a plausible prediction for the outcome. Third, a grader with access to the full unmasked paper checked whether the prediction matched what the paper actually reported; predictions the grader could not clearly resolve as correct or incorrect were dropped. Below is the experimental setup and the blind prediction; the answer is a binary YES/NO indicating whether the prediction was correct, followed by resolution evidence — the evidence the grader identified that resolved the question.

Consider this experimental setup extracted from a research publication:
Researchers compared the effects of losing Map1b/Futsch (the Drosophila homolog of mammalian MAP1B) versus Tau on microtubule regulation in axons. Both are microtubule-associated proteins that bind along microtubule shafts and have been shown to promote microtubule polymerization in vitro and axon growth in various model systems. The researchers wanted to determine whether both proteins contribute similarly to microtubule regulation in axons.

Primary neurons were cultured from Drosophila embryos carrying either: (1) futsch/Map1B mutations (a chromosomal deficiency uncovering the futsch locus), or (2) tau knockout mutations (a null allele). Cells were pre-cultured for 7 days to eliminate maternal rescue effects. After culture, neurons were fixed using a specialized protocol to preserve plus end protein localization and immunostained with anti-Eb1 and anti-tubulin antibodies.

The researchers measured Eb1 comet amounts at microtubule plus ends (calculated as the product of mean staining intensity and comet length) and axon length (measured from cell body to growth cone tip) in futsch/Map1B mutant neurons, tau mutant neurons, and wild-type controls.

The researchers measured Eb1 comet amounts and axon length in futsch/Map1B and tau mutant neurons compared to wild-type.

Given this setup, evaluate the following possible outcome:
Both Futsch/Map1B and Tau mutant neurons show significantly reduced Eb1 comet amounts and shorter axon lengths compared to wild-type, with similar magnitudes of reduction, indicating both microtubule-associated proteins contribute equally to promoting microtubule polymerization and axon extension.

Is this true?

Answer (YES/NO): NO